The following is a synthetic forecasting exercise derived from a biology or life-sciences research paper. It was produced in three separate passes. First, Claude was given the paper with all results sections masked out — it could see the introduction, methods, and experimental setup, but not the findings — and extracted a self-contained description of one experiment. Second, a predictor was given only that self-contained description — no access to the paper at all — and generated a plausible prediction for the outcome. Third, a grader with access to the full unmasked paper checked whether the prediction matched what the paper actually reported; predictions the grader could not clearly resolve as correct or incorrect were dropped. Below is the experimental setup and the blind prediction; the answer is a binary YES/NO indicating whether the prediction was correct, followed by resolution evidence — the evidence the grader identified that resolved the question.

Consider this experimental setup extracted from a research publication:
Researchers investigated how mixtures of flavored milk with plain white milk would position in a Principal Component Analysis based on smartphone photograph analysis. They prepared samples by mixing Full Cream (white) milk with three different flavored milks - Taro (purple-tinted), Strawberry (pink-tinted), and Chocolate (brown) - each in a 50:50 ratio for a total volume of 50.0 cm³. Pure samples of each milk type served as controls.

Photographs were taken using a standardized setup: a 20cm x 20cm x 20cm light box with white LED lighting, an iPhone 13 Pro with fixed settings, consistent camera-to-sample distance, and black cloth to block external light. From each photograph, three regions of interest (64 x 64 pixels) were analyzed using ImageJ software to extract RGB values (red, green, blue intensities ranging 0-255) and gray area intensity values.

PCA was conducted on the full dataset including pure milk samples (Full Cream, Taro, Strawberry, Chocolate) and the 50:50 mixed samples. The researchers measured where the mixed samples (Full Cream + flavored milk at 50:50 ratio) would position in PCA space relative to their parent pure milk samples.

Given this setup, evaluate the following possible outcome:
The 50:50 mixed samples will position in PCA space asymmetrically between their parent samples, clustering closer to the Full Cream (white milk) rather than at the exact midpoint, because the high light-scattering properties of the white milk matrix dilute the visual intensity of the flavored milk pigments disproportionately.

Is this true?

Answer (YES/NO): NO